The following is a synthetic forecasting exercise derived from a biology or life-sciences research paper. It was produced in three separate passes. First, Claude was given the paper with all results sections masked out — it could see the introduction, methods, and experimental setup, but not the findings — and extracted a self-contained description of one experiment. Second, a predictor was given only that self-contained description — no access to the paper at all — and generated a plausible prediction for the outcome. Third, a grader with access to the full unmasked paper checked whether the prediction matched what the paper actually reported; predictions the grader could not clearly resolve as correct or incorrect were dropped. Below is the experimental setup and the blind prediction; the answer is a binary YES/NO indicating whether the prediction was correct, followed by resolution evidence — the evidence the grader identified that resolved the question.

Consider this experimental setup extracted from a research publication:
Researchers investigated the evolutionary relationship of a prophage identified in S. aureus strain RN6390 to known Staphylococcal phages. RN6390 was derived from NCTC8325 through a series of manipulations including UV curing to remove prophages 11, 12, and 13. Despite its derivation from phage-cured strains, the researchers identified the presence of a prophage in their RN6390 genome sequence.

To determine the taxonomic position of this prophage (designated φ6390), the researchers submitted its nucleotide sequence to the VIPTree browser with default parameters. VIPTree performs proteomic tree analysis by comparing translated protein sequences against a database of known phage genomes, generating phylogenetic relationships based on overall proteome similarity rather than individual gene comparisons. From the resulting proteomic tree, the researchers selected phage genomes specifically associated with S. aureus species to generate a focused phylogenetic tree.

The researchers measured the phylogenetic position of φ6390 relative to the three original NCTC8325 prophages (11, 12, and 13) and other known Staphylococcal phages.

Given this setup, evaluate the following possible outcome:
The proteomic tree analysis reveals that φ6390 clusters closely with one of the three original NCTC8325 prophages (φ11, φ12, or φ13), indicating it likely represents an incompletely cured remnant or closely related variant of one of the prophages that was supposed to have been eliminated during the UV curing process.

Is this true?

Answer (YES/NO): NO